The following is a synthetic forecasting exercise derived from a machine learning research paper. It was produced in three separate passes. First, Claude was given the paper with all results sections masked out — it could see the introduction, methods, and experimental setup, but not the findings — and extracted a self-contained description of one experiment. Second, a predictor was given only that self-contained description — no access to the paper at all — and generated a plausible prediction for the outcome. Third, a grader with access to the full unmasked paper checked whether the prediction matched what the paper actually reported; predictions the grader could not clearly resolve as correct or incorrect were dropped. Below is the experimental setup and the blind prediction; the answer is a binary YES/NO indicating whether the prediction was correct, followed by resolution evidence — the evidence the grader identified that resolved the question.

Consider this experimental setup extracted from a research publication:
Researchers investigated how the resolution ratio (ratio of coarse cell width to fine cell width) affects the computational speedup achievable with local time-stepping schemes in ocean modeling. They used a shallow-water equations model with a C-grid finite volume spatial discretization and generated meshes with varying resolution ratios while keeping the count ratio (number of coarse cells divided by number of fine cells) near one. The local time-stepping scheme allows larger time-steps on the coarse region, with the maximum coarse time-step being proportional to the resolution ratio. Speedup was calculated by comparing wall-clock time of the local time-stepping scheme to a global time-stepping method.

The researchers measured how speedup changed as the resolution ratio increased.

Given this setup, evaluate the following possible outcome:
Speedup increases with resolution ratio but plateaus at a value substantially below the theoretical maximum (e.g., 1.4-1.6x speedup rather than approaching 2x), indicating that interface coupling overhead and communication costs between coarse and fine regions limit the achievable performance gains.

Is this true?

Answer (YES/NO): NO